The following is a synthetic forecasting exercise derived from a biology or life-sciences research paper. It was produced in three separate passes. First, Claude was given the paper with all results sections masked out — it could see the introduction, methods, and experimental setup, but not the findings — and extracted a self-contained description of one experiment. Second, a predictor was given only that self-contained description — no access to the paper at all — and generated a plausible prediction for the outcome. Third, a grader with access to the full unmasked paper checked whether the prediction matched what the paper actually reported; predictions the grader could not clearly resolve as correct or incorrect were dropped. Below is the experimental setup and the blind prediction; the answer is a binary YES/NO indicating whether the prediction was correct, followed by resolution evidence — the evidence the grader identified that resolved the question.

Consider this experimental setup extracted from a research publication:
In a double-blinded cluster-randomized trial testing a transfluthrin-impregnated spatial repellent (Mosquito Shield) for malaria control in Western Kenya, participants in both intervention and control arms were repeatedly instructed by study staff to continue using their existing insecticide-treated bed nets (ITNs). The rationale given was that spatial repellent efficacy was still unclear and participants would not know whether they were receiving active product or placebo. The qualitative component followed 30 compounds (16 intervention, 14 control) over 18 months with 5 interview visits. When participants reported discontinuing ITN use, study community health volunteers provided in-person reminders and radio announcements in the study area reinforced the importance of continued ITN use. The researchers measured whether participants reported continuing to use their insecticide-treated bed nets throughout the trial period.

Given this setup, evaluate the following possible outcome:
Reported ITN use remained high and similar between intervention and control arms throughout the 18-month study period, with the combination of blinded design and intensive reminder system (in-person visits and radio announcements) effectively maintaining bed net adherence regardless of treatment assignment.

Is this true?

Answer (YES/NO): NO